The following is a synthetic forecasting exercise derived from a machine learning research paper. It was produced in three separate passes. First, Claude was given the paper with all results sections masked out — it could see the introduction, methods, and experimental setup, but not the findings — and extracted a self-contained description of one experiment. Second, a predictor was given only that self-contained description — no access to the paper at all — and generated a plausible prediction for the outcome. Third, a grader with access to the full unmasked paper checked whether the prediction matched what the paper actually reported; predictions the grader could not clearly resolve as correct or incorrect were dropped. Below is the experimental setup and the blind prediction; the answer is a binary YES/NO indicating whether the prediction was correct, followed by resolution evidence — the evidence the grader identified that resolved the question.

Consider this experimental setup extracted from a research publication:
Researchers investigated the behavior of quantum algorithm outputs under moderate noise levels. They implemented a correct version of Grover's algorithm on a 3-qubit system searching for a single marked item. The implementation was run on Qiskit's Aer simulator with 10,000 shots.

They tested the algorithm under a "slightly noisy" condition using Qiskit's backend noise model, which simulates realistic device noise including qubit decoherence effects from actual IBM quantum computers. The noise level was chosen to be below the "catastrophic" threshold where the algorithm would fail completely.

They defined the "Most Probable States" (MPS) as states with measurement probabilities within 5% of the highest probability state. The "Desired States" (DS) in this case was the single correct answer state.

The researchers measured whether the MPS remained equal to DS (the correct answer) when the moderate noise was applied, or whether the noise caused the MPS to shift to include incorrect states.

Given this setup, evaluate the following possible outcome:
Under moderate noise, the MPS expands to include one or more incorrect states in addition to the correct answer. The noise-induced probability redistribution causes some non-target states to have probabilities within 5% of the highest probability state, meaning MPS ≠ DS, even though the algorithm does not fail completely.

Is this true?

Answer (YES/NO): NO